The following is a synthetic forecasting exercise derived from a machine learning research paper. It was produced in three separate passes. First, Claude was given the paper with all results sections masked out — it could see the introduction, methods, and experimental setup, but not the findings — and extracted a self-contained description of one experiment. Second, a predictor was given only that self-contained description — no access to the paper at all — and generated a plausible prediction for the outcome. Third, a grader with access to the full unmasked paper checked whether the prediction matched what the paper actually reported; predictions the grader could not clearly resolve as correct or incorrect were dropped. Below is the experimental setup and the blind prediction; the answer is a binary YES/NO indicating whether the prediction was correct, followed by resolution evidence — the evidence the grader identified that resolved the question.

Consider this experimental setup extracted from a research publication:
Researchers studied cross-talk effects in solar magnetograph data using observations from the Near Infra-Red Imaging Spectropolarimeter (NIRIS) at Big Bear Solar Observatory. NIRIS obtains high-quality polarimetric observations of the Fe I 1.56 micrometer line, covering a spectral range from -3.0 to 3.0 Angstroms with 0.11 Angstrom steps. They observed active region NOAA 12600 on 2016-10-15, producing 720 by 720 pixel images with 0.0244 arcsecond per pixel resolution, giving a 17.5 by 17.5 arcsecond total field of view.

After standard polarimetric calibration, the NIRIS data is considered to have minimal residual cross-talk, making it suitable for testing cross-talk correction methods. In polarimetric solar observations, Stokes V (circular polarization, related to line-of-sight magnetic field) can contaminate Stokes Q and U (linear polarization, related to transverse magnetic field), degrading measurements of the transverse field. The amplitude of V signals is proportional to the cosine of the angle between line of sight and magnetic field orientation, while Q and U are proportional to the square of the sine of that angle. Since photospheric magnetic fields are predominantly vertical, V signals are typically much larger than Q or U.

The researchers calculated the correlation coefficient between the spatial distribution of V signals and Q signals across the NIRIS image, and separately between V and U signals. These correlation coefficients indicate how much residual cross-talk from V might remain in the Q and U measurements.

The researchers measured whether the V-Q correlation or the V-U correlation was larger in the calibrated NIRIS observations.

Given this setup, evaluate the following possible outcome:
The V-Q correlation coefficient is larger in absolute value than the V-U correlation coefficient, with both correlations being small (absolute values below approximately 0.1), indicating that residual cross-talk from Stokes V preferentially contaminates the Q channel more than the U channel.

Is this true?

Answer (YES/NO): NO